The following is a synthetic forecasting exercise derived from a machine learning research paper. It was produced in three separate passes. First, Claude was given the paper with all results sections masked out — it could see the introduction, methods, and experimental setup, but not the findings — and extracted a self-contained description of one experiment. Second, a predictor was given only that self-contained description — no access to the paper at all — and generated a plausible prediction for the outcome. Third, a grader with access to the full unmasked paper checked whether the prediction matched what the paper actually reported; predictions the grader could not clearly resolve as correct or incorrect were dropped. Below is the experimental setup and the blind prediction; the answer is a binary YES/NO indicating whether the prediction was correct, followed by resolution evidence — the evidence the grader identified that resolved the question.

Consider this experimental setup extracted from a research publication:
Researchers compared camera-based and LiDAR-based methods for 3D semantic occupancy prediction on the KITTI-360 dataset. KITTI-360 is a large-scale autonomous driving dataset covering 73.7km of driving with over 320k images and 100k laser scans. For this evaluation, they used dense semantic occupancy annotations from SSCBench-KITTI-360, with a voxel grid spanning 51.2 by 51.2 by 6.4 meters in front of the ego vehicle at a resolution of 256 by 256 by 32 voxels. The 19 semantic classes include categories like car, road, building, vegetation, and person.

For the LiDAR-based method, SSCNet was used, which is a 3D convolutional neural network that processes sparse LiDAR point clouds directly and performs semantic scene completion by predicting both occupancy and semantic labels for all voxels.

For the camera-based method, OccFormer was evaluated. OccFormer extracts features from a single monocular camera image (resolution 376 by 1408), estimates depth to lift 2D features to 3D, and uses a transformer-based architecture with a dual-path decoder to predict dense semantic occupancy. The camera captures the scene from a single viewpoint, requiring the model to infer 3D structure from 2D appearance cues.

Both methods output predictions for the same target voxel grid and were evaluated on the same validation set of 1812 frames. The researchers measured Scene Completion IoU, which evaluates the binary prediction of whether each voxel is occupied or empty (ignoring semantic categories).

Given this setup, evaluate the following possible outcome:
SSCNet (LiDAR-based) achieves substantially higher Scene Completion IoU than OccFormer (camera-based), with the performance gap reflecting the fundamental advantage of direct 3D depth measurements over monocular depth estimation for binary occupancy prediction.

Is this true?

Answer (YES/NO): YES